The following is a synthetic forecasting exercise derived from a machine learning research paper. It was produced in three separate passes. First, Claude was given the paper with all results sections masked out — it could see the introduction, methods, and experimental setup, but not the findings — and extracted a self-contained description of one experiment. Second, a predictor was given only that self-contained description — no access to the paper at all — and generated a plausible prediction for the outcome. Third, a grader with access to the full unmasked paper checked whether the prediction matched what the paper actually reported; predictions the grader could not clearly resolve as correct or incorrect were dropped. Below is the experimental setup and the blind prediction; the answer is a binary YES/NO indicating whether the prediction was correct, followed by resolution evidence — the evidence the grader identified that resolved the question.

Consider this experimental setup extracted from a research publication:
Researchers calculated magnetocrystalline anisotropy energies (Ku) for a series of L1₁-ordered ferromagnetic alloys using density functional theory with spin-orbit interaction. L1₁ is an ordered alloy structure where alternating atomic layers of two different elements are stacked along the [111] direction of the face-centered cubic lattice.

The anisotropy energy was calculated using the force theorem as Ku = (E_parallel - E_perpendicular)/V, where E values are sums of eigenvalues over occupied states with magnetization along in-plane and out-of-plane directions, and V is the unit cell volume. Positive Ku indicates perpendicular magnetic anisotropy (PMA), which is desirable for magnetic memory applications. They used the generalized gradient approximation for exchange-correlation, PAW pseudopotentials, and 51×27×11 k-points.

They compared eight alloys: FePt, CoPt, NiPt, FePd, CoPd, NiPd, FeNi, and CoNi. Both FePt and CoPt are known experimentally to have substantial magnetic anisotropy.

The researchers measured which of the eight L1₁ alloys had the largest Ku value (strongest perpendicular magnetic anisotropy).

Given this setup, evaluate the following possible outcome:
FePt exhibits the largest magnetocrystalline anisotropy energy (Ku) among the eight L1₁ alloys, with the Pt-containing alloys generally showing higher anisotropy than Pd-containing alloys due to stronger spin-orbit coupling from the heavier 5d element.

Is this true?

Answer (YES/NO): NO